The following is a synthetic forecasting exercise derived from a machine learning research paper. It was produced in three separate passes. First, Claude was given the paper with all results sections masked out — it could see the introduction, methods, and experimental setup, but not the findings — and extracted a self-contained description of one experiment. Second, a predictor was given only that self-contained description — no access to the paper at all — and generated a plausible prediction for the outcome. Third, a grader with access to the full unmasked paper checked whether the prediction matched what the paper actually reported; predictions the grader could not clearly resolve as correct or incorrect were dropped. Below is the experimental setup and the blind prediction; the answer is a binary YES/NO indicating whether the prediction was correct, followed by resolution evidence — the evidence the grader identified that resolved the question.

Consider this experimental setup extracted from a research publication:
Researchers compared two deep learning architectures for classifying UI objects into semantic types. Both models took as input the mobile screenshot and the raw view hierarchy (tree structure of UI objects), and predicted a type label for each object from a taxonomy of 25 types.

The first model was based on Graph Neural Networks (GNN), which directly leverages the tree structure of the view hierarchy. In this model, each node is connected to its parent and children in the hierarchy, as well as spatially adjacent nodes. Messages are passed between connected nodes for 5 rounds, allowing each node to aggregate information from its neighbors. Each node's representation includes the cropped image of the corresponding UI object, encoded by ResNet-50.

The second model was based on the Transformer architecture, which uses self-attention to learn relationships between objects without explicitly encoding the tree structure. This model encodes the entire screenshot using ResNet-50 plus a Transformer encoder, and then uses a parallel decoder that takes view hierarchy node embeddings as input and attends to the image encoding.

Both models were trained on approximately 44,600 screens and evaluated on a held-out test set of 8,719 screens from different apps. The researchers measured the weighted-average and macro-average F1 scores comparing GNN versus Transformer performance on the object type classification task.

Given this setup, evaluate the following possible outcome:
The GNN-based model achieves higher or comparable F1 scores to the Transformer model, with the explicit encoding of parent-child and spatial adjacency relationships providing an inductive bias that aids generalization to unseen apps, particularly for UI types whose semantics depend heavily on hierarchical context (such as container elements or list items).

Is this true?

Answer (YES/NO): NO